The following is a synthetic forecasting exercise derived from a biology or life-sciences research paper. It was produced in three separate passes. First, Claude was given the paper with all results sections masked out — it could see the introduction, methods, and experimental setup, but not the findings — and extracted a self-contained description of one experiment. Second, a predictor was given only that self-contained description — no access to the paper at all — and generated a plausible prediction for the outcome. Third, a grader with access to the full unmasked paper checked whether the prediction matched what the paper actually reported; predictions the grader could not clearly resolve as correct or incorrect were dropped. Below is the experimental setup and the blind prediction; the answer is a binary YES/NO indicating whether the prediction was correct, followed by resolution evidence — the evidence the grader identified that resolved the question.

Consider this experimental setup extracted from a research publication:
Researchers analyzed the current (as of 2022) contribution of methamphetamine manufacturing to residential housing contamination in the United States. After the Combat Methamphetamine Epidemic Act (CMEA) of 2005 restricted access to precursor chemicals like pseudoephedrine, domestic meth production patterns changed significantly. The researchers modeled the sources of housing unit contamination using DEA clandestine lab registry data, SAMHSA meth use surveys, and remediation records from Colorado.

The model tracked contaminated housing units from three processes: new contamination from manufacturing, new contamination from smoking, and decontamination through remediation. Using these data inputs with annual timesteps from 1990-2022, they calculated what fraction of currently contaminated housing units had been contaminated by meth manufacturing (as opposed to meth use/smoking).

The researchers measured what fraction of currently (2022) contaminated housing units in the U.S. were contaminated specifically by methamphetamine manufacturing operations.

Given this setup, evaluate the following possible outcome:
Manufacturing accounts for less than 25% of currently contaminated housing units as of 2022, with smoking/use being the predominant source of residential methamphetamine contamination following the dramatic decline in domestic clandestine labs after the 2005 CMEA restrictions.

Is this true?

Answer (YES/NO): YES